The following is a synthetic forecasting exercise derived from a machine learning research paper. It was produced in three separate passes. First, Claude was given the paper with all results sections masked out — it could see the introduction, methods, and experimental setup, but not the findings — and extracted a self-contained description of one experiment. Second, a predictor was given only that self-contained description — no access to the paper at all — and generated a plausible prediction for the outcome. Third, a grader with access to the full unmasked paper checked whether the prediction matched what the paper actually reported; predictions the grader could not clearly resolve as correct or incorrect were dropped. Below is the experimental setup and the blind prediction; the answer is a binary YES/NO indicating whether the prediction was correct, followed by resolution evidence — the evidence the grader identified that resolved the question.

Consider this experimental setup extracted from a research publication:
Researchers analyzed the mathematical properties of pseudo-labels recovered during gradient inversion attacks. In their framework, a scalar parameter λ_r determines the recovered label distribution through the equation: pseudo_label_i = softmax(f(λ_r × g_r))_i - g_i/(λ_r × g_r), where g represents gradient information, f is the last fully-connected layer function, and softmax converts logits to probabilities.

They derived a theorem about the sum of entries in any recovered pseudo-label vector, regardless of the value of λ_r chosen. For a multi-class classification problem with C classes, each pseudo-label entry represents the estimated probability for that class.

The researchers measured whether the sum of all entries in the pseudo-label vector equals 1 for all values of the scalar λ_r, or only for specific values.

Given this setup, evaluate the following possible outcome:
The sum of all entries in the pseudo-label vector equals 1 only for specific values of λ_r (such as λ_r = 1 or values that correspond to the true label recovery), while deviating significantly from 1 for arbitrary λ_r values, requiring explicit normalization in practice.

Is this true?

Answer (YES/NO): NO